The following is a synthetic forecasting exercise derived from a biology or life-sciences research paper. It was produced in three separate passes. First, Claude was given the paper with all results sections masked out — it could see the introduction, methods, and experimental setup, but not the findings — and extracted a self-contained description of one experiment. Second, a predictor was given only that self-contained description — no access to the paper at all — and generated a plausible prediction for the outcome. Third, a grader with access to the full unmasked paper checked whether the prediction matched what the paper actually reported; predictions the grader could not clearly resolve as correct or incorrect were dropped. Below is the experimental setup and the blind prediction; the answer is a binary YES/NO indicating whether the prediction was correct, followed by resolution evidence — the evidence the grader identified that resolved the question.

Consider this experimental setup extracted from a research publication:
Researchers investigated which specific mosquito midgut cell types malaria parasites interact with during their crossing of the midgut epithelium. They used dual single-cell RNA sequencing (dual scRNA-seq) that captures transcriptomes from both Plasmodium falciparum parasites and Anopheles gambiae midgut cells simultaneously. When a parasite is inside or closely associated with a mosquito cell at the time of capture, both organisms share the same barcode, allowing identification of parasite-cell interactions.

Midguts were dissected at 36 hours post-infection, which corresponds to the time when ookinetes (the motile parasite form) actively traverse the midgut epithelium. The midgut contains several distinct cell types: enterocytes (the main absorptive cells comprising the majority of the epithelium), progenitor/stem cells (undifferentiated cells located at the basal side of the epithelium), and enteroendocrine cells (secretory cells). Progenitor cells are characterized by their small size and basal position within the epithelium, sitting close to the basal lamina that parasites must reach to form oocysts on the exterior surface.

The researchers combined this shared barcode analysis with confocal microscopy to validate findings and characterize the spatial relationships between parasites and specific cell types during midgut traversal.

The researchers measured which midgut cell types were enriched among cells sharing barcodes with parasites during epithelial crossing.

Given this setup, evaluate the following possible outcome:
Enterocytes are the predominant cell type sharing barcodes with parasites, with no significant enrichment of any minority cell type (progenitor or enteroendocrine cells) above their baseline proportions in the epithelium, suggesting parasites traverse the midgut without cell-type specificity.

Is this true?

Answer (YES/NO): NO